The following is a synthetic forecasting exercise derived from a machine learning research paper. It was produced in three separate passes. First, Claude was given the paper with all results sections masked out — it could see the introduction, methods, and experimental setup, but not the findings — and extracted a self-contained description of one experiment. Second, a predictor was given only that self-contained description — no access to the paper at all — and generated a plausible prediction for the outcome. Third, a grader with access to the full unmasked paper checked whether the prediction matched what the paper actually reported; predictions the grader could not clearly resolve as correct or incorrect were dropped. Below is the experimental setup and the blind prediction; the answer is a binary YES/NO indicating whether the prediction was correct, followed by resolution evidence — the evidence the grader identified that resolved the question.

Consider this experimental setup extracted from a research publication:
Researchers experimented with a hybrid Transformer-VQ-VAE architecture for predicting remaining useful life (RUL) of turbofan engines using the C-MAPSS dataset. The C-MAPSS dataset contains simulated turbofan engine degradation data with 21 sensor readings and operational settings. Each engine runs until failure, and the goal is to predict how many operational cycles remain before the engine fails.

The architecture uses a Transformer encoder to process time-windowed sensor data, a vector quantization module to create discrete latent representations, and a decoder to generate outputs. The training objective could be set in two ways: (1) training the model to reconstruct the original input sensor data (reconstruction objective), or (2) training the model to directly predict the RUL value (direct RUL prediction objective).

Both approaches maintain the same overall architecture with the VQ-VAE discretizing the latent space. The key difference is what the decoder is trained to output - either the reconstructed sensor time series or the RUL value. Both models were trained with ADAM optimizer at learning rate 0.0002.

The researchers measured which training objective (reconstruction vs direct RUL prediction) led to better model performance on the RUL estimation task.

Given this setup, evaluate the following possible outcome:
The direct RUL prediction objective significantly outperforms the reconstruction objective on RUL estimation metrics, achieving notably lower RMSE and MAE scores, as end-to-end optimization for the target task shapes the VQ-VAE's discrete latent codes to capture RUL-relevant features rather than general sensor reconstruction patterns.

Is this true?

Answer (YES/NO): NO